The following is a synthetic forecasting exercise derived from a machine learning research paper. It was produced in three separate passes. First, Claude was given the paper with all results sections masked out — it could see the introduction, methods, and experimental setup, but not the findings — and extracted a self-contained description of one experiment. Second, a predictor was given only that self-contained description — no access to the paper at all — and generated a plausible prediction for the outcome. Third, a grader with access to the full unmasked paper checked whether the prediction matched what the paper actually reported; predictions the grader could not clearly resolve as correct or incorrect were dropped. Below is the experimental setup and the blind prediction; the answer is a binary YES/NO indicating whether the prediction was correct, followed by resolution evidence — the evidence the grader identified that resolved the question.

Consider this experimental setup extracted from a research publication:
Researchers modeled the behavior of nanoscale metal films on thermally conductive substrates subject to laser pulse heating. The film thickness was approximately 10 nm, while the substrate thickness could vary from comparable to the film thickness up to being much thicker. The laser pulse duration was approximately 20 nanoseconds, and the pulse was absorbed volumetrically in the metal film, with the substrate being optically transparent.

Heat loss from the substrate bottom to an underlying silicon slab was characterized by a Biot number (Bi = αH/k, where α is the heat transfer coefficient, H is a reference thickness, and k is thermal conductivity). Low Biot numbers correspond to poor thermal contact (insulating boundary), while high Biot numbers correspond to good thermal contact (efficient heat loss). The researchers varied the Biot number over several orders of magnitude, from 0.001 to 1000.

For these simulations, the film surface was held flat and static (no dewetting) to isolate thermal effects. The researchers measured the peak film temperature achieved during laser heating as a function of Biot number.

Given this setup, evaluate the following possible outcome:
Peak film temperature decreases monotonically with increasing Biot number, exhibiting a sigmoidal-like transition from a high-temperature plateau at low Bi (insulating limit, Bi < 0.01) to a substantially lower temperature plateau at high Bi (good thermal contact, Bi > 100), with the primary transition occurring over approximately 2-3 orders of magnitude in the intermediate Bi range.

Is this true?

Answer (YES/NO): NO